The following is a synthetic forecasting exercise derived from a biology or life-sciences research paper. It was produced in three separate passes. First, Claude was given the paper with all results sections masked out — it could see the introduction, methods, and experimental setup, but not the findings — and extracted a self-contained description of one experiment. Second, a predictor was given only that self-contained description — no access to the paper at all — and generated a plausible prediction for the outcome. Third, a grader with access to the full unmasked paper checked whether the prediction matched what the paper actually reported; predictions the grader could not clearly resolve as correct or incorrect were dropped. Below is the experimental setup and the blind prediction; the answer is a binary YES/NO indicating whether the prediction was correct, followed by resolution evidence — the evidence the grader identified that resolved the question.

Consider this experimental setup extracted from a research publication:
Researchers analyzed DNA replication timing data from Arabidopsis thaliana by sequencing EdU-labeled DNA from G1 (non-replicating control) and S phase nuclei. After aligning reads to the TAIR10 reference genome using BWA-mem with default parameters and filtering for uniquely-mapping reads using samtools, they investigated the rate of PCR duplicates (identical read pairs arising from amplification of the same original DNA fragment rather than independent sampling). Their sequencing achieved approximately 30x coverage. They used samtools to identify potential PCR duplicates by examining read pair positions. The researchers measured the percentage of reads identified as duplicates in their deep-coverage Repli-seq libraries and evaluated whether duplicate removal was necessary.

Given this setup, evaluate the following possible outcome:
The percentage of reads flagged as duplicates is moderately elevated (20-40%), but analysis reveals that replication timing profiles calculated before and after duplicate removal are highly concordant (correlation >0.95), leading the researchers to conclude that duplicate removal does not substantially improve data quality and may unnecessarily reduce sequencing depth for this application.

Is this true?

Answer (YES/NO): NO